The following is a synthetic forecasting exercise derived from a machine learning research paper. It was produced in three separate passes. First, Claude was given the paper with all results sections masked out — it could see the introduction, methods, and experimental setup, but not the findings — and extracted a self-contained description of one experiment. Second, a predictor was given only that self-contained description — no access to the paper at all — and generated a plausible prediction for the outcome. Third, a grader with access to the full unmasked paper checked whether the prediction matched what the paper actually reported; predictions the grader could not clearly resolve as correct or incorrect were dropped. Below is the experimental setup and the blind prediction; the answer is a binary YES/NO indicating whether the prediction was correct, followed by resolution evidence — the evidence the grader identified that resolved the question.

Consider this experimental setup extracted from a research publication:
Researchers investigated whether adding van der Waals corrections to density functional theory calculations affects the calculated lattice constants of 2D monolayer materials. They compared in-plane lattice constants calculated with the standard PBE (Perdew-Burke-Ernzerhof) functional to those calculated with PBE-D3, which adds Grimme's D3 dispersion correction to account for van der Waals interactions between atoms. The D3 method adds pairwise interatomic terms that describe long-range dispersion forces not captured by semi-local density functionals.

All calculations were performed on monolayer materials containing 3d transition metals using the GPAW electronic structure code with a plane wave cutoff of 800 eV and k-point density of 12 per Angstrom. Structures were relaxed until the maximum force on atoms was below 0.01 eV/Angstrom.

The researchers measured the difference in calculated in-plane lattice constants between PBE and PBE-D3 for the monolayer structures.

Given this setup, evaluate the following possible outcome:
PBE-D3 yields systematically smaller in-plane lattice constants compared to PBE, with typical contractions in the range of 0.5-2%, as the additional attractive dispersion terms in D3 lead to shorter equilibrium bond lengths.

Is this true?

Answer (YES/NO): YES